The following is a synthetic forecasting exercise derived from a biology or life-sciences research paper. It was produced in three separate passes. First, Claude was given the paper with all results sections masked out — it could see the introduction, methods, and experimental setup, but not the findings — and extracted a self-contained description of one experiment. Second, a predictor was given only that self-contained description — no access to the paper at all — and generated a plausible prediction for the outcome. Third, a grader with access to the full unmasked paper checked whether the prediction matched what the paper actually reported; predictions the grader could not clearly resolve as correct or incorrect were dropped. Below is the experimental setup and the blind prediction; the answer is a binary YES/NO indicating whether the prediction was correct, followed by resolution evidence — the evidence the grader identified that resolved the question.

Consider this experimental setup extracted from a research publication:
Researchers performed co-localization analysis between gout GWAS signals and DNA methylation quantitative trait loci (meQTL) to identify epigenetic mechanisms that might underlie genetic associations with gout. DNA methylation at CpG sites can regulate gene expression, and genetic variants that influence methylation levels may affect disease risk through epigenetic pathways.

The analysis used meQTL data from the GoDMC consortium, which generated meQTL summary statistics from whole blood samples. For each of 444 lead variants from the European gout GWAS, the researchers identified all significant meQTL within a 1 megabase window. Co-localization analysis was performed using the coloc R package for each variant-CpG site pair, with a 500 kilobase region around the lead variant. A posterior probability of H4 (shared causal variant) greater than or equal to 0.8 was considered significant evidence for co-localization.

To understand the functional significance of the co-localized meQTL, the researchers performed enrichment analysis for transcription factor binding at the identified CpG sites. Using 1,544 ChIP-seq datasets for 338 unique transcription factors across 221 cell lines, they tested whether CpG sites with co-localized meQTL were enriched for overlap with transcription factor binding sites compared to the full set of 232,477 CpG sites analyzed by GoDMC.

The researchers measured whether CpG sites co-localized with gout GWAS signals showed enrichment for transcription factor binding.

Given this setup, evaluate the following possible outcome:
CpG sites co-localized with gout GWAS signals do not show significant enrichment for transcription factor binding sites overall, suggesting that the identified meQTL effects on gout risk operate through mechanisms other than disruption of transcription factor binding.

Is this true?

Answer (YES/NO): NO